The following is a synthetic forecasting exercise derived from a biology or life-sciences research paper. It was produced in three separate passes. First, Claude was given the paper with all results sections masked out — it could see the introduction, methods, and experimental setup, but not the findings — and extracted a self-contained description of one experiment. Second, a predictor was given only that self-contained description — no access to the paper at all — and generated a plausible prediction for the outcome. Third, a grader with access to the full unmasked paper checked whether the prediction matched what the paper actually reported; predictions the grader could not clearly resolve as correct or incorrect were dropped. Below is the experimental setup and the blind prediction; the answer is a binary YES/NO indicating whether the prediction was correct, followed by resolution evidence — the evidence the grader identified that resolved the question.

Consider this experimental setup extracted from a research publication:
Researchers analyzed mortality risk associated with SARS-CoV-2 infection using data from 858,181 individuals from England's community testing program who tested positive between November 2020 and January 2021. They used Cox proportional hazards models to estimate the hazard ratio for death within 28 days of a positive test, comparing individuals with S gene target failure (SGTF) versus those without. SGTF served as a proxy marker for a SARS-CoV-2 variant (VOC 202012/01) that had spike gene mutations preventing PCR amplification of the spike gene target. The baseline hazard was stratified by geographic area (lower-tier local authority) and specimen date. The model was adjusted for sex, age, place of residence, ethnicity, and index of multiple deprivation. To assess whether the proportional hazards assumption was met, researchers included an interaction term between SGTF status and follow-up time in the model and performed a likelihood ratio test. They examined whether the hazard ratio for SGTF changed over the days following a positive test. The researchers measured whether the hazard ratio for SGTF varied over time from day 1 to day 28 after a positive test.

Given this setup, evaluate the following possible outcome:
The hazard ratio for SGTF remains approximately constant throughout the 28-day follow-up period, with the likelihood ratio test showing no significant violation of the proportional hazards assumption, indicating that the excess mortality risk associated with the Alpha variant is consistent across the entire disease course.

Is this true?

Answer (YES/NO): NO